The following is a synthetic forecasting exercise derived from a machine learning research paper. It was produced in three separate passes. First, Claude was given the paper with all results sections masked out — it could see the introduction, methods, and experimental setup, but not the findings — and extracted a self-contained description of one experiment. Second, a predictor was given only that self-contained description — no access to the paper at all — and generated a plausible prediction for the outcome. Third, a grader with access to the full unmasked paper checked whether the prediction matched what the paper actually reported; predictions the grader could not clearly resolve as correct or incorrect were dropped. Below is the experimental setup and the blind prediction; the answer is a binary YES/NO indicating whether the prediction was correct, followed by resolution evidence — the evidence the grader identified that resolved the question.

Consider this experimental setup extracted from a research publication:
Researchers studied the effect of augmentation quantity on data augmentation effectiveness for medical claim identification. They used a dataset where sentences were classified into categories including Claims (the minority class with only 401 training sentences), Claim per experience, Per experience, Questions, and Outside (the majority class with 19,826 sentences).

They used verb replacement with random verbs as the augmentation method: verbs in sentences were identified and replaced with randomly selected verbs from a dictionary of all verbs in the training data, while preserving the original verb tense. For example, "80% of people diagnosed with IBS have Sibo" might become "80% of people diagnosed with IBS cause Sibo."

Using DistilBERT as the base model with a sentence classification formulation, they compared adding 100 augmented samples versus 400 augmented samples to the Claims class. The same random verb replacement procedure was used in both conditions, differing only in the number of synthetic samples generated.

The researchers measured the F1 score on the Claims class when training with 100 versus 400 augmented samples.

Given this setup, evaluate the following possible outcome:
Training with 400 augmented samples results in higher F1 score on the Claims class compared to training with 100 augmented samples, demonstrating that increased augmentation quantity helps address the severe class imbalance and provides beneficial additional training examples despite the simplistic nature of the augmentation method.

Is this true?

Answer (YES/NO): NO